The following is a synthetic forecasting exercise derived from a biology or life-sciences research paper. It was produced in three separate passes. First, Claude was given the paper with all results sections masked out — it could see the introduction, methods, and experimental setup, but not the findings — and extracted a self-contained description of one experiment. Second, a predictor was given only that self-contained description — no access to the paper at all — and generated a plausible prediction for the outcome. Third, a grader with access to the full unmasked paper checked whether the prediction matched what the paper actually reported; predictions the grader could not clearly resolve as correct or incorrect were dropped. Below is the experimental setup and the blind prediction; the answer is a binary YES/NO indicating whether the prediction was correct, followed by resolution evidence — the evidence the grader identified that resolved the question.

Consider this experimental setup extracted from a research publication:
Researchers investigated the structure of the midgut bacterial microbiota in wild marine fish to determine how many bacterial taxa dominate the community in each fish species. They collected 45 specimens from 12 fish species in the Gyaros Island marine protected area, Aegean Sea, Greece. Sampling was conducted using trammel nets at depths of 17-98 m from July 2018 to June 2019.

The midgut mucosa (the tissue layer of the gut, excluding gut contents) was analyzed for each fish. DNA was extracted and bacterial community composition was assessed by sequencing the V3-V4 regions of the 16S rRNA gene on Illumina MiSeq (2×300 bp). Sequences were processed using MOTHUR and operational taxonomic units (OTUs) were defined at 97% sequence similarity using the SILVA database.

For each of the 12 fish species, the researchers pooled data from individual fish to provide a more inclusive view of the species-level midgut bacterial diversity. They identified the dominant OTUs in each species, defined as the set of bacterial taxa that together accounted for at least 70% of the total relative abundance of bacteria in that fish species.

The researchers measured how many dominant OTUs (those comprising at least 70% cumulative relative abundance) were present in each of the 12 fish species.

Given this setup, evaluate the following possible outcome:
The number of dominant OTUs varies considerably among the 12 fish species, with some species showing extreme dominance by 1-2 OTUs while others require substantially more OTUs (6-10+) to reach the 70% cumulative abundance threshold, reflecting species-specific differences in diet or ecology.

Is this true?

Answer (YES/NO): NO